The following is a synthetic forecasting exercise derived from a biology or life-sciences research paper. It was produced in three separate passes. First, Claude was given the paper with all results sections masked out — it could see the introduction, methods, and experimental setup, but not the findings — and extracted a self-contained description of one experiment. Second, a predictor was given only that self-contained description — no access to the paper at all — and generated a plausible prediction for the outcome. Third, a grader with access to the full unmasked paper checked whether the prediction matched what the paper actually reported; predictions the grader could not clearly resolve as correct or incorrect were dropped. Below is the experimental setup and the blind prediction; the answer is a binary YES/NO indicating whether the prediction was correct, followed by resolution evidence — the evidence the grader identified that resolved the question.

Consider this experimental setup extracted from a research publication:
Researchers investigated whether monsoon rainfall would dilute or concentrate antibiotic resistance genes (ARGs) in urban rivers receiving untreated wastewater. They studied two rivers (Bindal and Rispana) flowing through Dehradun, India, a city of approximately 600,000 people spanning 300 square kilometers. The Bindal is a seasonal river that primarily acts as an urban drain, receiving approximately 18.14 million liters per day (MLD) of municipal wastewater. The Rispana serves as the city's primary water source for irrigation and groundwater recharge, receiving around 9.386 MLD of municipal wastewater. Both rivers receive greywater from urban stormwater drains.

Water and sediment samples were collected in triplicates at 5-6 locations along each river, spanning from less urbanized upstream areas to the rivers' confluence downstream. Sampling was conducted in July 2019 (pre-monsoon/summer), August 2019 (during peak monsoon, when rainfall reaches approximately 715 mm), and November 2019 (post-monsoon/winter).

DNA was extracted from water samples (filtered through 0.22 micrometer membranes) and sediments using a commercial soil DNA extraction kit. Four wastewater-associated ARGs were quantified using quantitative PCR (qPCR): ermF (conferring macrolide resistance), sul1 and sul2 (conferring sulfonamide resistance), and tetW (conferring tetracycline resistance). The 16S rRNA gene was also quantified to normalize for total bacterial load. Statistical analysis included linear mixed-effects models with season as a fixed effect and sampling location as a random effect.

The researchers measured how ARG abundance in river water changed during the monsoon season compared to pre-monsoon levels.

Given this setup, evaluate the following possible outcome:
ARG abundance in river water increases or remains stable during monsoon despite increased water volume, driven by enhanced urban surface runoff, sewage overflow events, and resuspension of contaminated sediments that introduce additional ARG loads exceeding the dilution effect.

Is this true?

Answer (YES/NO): YES